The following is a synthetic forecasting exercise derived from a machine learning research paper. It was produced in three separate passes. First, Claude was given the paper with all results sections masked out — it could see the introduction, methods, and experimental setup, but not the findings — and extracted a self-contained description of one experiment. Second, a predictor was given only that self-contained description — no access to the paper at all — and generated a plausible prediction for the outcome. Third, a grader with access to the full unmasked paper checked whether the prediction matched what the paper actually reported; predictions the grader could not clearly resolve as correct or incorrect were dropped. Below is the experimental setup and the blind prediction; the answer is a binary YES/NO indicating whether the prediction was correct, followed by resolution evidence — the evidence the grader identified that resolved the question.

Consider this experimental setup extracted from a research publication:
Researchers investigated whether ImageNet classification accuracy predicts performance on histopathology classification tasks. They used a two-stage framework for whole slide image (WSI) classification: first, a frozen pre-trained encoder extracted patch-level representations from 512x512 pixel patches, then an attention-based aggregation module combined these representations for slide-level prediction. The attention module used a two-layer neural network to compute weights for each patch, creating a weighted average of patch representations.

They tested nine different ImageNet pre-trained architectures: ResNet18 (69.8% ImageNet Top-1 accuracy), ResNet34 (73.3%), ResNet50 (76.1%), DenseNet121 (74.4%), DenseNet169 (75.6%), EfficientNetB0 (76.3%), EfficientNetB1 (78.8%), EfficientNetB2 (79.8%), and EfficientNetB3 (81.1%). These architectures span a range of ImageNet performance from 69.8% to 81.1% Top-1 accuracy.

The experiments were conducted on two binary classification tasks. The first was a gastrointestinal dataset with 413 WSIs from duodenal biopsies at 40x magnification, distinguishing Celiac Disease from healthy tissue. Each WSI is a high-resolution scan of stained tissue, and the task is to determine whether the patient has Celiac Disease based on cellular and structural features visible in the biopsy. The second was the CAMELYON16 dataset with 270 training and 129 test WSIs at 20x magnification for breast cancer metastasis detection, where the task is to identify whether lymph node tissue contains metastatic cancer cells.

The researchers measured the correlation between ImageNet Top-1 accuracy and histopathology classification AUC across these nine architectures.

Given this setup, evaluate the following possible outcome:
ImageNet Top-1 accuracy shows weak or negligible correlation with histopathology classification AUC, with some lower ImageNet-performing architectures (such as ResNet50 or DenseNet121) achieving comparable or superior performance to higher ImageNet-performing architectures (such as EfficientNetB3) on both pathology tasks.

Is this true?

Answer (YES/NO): YES